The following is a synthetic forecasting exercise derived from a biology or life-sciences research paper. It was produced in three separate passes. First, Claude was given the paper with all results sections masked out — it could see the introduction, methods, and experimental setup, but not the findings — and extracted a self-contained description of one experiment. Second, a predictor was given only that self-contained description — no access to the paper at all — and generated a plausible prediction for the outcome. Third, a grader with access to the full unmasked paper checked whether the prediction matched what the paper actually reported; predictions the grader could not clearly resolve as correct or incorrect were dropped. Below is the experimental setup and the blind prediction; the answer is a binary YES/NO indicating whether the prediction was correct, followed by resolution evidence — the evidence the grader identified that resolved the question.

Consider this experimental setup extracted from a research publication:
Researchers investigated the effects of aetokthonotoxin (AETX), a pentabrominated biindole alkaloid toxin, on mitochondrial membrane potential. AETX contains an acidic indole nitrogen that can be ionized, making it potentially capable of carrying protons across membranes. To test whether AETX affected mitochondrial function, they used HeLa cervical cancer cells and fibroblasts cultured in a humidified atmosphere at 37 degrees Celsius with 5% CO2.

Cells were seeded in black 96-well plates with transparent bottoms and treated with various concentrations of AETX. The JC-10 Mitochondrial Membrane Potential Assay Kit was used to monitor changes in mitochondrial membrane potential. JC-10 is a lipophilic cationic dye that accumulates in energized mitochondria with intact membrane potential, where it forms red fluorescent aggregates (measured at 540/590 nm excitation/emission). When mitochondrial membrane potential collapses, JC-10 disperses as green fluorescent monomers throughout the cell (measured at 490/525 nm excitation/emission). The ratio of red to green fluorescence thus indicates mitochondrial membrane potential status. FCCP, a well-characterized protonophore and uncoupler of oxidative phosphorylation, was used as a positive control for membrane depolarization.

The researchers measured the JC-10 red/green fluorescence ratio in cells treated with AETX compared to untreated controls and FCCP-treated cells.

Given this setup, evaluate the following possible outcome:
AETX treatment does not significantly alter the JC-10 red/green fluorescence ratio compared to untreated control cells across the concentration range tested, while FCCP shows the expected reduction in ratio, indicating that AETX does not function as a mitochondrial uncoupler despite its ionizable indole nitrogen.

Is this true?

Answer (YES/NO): NO